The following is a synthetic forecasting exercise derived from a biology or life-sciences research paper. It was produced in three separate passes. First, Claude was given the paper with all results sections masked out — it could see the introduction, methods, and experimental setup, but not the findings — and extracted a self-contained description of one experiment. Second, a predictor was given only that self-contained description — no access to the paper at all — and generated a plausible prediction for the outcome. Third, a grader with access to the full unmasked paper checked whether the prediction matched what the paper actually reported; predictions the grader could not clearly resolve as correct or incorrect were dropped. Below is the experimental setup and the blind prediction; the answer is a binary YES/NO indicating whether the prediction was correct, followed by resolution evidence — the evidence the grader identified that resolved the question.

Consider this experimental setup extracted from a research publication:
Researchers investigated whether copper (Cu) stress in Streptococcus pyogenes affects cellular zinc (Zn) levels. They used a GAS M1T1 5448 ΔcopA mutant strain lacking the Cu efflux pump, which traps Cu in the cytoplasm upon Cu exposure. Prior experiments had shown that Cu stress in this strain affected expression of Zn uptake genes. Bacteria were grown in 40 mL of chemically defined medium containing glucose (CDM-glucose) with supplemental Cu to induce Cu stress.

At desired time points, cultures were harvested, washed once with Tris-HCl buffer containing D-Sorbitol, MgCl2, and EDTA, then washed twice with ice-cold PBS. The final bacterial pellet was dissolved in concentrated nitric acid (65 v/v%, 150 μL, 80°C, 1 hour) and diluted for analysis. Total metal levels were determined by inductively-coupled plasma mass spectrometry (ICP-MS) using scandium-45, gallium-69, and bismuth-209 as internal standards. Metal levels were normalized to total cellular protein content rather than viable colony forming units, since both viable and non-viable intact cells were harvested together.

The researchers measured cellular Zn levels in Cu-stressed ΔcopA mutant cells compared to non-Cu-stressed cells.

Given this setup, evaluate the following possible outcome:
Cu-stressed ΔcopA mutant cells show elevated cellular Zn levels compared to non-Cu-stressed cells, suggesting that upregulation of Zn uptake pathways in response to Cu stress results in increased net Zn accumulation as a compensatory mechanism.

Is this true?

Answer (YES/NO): NO